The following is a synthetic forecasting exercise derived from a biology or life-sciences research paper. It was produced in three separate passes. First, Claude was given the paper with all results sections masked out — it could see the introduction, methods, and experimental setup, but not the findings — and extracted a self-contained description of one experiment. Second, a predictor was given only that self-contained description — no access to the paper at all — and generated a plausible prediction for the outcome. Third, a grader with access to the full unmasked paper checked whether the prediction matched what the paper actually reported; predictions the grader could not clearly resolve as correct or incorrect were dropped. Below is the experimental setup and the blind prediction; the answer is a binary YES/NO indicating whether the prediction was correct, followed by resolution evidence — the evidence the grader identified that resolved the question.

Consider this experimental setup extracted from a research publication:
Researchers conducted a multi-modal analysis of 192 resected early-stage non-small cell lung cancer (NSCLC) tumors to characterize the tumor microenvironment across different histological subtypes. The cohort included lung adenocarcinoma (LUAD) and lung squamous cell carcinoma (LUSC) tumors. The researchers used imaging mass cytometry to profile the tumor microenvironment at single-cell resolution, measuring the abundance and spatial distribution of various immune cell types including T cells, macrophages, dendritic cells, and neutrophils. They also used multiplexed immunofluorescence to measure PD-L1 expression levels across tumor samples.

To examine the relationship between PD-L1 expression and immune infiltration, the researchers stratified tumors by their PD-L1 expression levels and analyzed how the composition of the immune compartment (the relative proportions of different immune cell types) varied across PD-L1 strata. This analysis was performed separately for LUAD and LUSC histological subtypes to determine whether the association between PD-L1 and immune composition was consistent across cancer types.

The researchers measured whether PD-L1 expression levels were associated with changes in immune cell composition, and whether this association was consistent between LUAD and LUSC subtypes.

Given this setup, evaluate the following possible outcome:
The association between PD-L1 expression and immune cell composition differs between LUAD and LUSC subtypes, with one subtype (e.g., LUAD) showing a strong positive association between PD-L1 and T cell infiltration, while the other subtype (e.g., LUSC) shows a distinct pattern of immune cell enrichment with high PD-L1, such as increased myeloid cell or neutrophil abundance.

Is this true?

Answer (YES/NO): NO